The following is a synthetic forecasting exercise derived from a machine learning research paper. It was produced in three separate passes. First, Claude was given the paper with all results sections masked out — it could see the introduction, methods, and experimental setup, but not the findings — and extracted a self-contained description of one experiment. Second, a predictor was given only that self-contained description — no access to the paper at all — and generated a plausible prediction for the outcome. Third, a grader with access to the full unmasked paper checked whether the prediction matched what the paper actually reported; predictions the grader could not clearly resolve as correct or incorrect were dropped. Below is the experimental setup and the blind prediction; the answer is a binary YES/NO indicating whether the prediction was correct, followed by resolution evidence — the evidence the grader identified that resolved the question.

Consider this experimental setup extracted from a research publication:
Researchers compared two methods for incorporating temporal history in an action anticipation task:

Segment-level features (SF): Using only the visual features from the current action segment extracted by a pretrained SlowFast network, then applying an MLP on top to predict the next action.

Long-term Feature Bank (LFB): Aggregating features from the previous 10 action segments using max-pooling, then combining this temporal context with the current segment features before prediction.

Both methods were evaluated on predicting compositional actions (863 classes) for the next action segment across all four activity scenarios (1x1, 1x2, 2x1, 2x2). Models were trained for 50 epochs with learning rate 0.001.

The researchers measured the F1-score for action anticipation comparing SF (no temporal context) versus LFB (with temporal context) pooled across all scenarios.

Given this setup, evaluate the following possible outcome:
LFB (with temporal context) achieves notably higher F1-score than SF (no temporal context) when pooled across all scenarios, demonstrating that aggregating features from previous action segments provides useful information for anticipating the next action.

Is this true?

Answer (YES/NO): YES